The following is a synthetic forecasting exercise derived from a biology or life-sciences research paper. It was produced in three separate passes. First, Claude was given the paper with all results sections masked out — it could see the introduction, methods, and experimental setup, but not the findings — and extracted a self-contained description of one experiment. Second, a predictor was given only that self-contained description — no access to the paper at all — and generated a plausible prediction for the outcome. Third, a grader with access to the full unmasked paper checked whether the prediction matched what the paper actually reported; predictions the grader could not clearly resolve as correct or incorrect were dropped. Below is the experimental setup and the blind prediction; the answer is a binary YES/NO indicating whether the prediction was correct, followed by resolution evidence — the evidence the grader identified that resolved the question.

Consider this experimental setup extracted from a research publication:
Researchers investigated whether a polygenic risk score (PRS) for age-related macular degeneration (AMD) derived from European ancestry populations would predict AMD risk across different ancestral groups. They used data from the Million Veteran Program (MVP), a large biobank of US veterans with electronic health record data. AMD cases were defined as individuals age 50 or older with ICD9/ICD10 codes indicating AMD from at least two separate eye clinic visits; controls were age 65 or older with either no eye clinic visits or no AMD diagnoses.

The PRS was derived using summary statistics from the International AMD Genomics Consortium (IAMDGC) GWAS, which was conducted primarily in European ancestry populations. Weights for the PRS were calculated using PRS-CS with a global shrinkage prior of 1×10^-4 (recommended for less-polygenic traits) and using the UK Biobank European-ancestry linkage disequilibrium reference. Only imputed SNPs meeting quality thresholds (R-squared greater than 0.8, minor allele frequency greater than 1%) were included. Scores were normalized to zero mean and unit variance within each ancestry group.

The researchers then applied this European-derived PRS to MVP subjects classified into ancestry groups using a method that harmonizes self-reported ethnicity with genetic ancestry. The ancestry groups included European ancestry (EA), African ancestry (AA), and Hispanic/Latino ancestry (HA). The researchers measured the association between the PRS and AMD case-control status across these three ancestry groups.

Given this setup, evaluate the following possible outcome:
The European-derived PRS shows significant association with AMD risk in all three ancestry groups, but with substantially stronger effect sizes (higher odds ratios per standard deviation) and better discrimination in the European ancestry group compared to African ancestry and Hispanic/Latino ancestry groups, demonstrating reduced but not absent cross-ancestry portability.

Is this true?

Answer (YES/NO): YES